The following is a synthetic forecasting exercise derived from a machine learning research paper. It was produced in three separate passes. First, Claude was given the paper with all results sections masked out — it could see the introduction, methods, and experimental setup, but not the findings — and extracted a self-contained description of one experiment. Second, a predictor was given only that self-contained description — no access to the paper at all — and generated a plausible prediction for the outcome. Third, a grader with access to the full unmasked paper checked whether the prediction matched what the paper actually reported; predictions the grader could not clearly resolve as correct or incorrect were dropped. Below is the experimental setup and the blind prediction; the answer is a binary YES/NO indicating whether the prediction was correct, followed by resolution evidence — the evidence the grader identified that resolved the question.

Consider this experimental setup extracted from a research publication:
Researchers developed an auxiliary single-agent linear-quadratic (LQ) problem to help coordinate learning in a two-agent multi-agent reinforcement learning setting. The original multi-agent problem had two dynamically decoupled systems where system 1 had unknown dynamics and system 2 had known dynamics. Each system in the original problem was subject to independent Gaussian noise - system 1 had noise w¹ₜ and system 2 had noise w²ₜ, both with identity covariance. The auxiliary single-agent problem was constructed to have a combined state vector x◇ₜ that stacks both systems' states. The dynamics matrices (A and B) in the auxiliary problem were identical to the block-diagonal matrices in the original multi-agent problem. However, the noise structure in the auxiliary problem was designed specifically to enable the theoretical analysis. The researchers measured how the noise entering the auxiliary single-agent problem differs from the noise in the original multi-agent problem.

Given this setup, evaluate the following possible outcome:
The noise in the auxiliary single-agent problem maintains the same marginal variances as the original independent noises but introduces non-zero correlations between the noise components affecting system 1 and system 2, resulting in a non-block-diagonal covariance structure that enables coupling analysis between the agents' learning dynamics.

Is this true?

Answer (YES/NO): NO